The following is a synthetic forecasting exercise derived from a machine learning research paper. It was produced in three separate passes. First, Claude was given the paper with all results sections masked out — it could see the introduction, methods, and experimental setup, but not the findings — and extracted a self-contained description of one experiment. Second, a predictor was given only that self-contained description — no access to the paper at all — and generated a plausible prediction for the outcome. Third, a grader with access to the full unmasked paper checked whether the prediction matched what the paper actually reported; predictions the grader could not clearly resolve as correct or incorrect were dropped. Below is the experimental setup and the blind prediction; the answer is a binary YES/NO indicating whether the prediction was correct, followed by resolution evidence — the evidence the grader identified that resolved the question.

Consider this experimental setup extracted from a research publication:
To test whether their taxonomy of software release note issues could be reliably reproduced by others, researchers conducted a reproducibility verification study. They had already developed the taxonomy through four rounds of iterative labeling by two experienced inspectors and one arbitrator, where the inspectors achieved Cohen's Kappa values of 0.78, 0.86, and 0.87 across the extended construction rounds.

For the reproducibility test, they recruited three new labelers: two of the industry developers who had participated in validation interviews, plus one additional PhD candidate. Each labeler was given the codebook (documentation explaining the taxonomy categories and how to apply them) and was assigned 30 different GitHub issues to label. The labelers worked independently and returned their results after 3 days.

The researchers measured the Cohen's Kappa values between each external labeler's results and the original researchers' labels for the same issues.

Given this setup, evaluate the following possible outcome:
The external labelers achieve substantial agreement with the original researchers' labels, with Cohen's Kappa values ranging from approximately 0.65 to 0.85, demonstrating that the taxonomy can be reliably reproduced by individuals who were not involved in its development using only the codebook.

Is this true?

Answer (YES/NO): NO